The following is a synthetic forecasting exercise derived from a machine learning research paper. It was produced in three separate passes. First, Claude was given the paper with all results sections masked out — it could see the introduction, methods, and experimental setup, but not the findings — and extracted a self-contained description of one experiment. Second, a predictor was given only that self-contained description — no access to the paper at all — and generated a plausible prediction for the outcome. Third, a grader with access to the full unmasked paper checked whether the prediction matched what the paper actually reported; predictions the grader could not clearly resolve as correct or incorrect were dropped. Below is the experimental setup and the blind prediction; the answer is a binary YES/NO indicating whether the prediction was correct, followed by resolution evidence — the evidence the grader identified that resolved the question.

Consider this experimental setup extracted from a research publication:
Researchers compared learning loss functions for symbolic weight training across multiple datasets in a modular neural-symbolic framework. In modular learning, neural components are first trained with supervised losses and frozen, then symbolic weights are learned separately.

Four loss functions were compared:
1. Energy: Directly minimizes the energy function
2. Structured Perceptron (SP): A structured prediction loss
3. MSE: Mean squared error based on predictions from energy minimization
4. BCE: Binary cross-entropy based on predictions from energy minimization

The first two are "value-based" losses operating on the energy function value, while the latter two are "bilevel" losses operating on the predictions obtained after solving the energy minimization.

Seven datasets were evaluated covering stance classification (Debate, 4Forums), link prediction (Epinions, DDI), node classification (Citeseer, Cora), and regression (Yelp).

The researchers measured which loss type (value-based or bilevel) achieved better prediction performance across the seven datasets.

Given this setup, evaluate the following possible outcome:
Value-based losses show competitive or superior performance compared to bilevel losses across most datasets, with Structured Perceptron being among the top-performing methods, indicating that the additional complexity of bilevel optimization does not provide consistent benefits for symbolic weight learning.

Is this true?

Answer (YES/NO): NO